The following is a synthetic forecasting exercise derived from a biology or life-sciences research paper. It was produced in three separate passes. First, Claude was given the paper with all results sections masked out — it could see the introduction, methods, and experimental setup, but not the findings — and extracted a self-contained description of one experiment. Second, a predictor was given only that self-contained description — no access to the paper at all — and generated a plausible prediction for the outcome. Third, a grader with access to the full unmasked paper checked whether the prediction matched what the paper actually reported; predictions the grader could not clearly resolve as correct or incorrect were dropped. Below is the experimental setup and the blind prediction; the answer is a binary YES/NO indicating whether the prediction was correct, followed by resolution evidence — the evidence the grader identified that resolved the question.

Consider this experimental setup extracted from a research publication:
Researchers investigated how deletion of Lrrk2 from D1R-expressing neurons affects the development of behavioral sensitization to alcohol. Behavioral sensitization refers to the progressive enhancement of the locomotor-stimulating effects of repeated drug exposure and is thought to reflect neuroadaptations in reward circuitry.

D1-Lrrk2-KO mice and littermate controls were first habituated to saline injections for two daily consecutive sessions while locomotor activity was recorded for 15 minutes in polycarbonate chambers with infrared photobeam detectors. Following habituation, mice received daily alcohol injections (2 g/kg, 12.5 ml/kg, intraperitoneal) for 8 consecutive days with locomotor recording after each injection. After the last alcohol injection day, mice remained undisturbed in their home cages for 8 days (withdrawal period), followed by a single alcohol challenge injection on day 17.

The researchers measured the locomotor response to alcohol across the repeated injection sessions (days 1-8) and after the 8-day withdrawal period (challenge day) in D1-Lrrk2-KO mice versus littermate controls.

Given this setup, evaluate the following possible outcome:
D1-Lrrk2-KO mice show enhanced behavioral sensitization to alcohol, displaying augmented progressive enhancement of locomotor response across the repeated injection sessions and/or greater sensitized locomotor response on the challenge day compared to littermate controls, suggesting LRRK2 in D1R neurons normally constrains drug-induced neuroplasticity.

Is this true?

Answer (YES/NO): YES